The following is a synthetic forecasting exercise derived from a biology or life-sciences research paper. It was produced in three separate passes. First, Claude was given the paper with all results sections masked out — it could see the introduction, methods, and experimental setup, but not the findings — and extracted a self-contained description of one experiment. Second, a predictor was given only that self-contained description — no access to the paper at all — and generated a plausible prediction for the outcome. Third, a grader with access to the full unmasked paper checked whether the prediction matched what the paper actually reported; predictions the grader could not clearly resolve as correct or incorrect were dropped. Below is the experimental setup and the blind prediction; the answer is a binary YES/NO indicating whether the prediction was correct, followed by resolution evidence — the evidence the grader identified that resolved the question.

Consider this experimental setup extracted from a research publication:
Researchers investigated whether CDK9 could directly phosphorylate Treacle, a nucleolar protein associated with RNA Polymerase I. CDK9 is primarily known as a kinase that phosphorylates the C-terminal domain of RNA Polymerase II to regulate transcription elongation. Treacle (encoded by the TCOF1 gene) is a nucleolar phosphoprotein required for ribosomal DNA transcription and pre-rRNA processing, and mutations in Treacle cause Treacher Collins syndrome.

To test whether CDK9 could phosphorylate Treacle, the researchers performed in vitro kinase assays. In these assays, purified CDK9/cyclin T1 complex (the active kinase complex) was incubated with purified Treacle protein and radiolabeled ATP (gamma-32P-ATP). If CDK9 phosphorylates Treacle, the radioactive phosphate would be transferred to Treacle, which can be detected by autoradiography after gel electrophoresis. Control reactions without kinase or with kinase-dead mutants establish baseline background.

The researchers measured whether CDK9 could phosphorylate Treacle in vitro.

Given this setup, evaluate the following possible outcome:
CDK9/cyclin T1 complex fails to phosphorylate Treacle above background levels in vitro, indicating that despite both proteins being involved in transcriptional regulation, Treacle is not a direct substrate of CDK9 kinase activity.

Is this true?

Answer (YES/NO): NO